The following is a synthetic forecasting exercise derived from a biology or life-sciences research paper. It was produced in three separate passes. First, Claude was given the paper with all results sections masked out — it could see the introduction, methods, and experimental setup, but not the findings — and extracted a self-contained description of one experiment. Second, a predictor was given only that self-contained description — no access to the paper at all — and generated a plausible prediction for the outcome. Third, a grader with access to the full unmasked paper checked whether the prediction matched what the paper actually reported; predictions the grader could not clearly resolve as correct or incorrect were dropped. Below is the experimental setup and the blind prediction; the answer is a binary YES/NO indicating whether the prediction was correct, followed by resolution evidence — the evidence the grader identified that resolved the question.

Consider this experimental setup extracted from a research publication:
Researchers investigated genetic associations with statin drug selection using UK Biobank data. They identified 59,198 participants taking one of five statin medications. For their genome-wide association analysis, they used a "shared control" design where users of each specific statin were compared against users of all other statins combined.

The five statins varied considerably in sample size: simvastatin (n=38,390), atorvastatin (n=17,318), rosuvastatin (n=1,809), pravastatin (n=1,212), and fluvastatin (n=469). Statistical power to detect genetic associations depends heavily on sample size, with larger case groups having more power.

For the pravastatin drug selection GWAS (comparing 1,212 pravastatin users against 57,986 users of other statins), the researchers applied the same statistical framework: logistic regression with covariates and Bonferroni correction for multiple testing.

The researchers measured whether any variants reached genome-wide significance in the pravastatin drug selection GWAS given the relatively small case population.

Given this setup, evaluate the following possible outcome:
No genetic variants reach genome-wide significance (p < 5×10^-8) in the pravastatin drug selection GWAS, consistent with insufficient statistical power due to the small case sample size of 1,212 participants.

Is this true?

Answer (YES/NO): YES